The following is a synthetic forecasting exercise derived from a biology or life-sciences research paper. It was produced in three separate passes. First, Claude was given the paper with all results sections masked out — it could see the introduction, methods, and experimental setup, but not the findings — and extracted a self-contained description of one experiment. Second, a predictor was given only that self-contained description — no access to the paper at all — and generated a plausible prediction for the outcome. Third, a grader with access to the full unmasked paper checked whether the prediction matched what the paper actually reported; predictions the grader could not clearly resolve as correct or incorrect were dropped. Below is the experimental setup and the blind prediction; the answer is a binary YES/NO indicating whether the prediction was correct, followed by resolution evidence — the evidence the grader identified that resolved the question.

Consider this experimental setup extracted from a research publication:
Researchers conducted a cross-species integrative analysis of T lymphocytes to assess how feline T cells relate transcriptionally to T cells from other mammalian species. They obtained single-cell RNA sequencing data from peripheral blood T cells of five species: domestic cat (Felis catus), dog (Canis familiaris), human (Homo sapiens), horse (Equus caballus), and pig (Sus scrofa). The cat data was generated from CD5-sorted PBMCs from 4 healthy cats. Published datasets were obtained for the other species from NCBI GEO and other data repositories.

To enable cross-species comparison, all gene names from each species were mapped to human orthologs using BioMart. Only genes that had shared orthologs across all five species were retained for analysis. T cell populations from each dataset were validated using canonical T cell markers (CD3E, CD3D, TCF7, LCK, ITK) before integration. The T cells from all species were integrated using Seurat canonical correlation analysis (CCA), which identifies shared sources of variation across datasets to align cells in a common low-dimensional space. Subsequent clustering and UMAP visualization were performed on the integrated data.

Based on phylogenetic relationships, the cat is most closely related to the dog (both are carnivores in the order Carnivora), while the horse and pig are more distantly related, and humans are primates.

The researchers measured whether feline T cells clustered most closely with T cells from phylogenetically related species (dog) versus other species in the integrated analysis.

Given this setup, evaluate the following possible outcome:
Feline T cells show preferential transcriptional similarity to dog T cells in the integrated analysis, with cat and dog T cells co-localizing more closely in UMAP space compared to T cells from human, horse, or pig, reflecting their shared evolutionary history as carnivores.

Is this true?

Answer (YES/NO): NO